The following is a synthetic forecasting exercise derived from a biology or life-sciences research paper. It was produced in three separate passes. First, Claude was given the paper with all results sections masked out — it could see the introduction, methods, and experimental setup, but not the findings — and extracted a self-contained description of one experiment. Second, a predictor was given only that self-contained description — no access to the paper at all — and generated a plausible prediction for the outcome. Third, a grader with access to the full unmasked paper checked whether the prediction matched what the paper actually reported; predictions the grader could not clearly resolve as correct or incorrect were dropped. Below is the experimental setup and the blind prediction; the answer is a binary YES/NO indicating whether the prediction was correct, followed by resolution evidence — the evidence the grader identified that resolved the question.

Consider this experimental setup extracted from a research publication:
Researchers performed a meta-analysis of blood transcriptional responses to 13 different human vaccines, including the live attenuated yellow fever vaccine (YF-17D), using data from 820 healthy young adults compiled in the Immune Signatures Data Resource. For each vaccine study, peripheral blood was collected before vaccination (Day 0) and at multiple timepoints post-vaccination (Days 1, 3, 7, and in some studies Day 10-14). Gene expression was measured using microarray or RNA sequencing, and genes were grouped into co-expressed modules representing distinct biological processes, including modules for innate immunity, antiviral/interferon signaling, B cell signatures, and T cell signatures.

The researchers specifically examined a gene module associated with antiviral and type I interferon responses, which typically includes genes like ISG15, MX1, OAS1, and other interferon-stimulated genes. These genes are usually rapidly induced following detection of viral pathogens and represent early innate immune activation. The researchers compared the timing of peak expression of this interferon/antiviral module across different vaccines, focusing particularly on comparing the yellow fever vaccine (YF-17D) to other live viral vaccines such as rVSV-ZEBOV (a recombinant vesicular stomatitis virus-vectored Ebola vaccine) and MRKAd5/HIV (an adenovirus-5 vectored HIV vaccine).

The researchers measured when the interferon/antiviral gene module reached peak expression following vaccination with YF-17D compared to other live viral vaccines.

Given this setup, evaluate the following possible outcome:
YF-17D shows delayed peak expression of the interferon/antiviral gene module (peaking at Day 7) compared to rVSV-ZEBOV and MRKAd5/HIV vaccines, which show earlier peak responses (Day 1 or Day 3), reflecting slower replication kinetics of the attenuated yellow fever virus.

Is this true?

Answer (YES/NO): YES